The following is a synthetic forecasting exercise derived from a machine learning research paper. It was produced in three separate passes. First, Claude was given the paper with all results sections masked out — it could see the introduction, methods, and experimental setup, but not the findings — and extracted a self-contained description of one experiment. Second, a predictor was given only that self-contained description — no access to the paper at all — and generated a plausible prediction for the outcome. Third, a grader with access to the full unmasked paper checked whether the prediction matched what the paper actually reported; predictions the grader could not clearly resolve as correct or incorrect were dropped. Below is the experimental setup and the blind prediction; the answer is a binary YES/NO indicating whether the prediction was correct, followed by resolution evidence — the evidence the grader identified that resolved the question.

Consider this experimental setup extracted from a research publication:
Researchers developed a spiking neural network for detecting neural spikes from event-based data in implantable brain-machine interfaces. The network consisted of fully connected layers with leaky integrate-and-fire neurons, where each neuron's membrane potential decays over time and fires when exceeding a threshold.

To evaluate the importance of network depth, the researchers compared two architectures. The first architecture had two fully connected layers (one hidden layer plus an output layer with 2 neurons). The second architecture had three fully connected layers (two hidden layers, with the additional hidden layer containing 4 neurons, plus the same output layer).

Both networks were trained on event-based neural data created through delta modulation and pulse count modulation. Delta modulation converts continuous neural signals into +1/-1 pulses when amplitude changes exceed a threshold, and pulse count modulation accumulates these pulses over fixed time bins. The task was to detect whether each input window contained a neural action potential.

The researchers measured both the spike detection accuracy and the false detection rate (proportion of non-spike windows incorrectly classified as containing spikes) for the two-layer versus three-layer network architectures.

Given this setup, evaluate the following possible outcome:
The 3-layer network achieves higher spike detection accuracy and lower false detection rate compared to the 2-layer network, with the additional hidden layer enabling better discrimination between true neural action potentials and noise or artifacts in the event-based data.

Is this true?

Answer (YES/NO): NO